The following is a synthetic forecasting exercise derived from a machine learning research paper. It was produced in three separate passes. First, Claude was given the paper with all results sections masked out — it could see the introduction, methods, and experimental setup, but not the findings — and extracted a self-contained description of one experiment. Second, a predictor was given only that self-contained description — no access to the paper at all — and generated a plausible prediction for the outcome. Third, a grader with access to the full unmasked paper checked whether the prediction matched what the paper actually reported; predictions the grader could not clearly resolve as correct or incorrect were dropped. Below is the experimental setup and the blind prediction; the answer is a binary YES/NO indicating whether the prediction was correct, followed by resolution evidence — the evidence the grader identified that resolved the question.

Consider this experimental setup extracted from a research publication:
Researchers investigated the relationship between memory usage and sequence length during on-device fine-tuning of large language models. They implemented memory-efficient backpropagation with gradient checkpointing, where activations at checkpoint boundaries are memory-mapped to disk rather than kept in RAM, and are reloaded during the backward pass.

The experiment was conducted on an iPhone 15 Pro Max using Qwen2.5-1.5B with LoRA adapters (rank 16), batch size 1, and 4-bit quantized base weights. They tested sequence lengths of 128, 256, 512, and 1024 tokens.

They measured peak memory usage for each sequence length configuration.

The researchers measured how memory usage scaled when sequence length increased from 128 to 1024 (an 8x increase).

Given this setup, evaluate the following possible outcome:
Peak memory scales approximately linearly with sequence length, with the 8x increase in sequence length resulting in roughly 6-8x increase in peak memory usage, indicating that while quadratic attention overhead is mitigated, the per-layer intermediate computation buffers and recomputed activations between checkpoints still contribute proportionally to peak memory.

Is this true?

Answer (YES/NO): NO